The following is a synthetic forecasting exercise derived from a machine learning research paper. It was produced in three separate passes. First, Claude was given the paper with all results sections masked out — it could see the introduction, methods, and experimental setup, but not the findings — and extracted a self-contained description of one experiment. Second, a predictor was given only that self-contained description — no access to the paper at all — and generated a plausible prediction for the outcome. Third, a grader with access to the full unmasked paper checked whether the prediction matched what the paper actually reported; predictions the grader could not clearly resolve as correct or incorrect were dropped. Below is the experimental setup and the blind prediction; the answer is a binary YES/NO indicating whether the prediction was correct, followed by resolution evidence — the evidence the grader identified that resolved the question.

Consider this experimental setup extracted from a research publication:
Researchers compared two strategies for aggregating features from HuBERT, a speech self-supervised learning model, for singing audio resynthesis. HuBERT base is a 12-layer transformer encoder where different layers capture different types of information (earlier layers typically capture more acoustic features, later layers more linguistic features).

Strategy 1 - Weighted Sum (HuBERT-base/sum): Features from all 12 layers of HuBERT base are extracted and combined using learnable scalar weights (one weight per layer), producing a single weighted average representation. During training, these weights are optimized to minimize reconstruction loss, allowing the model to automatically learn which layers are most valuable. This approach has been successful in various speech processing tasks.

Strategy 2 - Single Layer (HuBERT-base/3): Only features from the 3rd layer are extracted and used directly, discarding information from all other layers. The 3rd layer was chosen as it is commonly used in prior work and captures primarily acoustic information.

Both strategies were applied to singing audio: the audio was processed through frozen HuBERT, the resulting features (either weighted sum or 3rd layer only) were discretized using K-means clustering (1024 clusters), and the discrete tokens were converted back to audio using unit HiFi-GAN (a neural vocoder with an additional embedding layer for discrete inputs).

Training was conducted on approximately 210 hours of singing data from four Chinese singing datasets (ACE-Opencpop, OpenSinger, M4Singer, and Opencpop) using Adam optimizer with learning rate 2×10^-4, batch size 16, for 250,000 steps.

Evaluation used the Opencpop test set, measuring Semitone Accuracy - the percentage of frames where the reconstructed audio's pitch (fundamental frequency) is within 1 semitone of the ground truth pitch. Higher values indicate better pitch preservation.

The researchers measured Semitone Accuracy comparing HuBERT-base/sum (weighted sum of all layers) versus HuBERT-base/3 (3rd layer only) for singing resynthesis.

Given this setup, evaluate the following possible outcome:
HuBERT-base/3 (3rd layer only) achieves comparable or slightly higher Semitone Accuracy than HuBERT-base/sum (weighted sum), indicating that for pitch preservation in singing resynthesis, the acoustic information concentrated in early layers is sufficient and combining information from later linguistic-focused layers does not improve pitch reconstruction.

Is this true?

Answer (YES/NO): NO